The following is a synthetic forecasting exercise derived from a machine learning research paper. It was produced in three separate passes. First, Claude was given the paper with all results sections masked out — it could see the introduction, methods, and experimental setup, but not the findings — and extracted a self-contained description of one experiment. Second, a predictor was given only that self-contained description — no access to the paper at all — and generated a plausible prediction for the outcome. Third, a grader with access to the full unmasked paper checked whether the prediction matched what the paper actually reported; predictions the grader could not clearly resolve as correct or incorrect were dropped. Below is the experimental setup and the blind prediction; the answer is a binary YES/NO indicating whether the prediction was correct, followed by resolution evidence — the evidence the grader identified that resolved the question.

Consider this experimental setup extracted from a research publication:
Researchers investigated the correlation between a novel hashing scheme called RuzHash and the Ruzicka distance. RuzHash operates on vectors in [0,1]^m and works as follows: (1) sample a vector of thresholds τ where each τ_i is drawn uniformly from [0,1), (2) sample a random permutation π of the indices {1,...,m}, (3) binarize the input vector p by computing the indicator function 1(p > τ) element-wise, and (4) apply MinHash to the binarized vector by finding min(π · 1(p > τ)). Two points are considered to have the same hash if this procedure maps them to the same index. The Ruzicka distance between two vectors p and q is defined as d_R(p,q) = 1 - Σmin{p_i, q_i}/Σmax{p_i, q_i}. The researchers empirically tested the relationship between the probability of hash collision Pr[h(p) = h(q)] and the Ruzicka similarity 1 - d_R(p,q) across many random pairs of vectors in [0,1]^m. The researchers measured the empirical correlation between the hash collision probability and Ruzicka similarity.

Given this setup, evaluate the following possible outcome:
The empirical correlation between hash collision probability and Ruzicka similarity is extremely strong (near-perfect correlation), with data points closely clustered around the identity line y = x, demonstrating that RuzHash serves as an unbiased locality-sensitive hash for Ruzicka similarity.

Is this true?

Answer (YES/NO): YES